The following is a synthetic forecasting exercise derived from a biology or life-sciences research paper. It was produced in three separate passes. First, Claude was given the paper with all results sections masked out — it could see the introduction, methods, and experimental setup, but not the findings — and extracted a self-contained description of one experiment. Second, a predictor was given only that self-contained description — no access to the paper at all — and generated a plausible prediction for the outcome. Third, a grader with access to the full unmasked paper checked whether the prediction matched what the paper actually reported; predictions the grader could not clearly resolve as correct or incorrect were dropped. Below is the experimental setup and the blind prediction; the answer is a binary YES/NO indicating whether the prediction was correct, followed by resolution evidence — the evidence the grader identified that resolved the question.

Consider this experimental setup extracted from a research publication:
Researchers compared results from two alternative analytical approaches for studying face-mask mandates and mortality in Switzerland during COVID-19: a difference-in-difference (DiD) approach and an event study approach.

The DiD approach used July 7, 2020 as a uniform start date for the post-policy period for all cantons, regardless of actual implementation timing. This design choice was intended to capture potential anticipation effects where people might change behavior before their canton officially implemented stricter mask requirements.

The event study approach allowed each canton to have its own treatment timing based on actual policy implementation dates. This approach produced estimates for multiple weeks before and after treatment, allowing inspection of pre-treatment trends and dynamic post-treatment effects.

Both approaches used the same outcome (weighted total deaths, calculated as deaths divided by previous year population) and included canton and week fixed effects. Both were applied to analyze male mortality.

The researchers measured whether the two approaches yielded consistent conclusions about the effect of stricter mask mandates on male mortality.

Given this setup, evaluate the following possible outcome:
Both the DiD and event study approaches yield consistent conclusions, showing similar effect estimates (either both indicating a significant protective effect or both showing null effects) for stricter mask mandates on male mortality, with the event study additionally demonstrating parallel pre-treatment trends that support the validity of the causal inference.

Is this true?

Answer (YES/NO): NO